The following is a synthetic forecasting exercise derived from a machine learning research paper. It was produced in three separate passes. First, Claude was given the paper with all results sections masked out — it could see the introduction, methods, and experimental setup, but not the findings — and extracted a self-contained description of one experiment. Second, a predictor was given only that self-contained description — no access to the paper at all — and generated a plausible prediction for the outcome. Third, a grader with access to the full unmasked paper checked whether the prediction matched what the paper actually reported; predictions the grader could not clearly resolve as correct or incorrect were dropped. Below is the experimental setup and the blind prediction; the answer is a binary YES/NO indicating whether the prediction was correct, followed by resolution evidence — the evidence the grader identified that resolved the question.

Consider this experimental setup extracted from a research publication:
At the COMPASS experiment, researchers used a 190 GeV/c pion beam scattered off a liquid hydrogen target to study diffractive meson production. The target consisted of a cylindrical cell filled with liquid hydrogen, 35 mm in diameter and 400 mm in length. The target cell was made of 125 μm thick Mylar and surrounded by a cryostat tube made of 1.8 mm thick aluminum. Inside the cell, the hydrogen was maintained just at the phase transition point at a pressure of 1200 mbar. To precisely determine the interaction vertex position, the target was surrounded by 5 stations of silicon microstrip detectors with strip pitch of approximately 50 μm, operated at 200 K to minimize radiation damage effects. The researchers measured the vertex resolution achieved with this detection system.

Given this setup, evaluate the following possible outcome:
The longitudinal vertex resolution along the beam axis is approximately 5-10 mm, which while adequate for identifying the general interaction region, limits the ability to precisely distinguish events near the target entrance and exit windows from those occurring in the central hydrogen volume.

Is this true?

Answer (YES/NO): NO